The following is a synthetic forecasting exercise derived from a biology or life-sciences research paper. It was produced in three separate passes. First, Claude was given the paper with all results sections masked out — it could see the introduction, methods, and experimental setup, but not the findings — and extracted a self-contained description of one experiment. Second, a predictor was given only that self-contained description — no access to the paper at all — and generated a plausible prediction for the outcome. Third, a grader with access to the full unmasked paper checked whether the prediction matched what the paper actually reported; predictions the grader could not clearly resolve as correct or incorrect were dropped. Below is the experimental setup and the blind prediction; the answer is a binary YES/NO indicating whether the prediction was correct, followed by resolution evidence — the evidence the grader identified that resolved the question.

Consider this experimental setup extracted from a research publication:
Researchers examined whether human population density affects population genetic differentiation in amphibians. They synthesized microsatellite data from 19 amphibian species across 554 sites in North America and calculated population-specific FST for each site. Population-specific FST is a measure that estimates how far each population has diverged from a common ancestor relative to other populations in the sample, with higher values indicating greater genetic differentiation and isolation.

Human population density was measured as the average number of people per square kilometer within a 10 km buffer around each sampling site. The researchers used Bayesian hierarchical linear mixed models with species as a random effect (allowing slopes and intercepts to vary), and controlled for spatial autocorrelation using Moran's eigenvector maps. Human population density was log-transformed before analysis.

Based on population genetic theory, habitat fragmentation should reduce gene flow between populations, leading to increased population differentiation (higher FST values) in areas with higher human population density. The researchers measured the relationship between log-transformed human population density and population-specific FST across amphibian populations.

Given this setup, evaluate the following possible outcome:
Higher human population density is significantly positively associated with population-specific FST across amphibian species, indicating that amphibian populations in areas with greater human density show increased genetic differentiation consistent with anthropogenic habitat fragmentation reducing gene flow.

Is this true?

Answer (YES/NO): NO